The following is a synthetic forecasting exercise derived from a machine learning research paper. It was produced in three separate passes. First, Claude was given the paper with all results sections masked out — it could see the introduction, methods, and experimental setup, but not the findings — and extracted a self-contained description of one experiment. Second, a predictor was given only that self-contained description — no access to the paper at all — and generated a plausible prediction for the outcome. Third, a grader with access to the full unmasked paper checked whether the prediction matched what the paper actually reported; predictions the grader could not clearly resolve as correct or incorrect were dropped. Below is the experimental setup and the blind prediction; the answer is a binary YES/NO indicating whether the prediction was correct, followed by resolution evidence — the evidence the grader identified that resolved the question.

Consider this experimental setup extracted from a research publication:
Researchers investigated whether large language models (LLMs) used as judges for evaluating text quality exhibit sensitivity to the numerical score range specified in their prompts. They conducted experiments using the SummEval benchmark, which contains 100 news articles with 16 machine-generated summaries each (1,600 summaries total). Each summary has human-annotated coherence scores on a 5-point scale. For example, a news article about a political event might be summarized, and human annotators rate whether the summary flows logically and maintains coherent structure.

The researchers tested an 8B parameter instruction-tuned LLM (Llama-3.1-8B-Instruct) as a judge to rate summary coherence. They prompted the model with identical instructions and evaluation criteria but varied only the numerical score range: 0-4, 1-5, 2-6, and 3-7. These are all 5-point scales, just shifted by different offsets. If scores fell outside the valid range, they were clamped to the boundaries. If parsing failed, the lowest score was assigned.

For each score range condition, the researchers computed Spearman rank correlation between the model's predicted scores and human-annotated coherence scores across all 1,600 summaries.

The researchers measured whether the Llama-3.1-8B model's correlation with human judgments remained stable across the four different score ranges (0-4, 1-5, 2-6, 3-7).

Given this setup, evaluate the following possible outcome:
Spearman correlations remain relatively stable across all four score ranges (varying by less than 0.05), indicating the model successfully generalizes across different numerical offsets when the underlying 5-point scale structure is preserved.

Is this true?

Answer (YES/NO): NO